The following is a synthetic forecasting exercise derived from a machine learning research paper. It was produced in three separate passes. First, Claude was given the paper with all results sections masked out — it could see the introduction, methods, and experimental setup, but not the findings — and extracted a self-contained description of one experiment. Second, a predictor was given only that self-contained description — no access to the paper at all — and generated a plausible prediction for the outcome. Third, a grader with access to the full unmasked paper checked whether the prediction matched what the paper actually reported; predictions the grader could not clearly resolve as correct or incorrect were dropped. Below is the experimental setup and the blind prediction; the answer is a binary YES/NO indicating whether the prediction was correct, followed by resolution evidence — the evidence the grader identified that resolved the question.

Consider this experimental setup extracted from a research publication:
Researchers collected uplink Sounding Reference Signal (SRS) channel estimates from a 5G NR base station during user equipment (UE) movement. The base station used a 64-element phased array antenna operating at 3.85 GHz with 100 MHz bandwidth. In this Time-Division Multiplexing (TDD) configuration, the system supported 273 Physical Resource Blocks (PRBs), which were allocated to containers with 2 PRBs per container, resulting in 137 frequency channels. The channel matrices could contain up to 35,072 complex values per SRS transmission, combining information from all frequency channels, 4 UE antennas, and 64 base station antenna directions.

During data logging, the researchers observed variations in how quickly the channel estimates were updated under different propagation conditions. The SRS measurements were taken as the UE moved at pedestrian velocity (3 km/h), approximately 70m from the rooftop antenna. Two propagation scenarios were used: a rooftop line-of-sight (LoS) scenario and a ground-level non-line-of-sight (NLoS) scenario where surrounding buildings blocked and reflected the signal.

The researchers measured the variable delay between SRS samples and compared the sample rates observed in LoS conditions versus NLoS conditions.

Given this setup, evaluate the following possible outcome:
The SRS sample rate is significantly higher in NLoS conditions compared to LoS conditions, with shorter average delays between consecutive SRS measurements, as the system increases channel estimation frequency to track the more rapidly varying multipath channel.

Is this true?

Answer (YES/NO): YES